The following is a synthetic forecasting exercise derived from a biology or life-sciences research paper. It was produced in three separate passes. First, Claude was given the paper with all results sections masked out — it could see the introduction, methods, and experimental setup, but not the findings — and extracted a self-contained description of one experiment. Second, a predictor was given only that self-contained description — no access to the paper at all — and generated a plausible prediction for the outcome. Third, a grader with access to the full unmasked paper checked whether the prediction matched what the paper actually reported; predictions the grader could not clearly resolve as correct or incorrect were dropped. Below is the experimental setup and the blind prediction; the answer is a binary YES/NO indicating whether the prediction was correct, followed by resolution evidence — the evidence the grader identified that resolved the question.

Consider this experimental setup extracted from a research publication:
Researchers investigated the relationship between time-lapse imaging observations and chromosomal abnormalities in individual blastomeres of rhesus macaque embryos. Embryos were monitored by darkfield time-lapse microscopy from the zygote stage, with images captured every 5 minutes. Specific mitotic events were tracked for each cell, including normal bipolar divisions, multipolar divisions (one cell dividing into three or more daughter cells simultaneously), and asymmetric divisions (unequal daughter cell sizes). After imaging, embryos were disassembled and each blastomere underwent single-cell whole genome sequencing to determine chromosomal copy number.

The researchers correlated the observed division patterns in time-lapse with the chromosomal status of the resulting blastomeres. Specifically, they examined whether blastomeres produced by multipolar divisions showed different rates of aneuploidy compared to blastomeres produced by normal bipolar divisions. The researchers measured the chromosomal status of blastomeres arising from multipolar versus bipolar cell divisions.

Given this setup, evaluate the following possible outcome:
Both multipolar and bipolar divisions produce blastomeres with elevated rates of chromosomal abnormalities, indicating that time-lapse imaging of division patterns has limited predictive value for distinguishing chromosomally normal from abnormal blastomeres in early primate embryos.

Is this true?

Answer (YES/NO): NO